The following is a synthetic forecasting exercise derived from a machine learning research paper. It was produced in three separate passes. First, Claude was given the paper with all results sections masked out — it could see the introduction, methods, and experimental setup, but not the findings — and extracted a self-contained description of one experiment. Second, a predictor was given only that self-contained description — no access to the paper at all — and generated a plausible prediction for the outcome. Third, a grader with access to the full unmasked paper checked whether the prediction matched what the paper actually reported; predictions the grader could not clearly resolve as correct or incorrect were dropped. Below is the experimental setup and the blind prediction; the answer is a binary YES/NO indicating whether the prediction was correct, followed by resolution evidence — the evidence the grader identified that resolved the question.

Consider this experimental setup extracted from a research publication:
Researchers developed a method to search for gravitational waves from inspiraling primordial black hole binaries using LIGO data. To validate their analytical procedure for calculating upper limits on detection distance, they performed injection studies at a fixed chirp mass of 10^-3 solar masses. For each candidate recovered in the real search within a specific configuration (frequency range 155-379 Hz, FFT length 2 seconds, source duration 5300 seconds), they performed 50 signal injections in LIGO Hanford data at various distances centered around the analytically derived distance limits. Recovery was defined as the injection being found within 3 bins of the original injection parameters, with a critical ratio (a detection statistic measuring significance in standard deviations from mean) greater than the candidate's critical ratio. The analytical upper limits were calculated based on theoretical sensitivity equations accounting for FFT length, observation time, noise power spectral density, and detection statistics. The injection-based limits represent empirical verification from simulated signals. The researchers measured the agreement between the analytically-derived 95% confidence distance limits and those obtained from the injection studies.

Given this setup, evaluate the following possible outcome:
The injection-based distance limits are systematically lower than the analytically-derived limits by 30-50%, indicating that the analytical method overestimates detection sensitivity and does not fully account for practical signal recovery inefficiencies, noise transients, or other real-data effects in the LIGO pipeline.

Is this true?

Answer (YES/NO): NO